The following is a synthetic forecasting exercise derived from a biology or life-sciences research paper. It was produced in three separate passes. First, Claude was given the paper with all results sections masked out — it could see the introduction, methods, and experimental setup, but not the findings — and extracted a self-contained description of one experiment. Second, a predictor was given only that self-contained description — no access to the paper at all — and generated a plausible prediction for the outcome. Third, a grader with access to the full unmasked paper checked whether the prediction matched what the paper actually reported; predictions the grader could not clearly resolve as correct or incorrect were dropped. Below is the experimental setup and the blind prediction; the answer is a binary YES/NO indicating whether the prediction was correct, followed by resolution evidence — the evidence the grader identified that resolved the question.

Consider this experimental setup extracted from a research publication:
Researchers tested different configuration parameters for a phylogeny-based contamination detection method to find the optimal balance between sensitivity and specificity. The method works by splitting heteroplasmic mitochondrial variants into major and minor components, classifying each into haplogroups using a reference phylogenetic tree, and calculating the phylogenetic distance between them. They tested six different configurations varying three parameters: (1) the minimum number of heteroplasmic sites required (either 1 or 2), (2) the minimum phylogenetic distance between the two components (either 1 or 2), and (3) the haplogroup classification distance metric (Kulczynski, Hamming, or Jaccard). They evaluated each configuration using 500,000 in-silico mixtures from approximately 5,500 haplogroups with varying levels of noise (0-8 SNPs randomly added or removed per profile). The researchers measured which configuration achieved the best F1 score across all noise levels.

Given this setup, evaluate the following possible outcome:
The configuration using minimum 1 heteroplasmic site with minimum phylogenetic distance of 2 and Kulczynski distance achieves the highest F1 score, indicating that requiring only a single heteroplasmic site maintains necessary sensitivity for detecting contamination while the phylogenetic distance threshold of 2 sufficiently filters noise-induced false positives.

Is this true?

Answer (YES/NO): NO